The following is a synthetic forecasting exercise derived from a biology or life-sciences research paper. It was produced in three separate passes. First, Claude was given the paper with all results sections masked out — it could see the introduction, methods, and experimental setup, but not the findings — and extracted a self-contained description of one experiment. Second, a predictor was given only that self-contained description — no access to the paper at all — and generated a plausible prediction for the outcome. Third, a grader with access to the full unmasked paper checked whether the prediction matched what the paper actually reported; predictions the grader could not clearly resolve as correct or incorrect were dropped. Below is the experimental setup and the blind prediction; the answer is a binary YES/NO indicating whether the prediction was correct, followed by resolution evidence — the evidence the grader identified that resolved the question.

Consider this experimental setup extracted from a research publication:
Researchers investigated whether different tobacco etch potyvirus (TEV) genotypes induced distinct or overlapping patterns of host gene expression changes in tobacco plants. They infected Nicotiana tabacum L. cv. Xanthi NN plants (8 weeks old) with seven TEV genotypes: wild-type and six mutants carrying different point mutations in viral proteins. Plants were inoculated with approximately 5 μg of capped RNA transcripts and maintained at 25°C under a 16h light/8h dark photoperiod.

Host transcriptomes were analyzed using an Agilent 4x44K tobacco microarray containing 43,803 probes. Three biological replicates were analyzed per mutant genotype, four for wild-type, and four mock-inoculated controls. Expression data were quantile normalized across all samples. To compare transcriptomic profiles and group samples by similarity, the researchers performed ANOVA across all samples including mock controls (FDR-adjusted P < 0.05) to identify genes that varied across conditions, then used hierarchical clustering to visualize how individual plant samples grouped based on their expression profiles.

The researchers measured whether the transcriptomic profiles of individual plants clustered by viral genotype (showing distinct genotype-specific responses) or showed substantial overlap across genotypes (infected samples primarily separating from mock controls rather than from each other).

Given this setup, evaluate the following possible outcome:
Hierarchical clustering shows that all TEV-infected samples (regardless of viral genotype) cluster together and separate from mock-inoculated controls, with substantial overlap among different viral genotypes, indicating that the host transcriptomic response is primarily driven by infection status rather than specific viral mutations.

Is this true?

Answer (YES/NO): NO